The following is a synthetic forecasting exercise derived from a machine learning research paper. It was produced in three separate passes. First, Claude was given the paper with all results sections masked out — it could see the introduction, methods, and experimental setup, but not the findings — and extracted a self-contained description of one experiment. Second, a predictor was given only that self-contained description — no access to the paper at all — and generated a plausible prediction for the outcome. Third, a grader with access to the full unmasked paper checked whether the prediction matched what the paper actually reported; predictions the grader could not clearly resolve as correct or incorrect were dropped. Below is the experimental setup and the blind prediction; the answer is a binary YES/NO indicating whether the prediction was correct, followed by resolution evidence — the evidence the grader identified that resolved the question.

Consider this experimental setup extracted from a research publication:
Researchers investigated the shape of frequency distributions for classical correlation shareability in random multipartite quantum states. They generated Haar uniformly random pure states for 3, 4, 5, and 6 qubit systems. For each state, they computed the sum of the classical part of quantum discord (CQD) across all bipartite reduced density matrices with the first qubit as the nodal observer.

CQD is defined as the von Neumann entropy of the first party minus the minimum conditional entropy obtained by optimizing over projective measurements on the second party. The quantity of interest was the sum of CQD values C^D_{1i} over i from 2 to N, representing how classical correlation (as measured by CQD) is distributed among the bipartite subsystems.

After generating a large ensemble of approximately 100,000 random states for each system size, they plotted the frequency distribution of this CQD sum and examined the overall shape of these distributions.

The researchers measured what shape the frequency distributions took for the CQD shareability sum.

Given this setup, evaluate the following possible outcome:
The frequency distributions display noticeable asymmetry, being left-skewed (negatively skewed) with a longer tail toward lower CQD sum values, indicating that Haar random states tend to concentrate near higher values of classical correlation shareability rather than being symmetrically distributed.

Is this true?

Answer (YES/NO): NO